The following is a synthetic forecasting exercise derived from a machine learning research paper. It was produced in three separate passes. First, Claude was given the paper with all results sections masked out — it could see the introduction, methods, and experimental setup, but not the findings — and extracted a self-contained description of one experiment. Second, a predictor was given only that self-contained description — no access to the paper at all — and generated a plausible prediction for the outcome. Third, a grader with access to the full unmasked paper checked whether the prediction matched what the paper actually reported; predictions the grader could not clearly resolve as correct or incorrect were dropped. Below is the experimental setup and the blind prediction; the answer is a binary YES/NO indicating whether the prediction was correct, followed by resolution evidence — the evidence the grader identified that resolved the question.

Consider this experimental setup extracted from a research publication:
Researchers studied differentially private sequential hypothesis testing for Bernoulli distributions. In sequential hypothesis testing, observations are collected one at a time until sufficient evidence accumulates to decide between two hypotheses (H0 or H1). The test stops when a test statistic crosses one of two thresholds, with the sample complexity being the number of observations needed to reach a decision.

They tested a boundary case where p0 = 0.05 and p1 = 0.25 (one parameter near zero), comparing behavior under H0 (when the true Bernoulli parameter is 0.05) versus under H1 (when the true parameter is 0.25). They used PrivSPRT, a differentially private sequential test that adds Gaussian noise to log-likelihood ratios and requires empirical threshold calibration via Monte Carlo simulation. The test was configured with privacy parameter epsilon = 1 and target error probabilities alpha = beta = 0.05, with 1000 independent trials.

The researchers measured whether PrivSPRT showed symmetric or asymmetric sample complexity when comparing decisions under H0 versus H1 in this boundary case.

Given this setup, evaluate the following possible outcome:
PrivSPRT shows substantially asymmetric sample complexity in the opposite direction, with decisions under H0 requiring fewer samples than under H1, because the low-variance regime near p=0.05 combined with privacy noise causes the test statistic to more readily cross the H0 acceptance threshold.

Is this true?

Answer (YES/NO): YES